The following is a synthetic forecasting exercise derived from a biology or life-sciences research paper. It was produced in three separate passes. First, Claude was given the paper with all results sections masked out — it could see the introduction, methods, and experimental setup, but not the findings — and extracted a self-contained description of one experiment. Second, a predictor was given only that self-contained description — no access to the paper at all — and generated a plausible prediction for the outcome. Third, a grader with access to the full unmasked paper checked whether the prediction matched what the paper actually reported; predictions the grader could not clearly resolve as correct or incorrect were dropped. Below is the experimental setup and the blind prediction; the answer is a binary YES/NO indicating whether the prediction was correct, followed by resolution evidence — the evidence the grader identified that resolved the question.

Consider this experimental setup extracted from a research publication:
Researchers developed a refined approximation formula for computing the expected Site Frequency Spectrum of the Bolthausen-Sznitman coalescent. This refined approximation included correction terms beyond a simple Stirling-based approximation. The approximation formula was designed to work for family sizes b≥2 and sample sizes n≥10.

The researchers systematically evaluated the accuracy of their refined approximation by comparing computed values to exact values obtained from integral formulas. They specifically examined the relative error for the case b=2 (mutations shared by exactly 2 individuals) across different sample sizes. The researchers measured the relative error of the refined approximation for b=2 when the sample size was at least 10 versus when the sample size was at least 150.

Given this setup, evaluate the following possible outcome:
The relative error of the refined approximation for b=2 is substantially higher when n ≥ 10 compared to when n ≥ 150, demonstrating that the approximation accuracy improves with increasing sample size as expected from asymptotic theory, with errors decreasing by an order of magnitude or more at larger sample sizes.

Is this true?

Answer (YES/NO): NO